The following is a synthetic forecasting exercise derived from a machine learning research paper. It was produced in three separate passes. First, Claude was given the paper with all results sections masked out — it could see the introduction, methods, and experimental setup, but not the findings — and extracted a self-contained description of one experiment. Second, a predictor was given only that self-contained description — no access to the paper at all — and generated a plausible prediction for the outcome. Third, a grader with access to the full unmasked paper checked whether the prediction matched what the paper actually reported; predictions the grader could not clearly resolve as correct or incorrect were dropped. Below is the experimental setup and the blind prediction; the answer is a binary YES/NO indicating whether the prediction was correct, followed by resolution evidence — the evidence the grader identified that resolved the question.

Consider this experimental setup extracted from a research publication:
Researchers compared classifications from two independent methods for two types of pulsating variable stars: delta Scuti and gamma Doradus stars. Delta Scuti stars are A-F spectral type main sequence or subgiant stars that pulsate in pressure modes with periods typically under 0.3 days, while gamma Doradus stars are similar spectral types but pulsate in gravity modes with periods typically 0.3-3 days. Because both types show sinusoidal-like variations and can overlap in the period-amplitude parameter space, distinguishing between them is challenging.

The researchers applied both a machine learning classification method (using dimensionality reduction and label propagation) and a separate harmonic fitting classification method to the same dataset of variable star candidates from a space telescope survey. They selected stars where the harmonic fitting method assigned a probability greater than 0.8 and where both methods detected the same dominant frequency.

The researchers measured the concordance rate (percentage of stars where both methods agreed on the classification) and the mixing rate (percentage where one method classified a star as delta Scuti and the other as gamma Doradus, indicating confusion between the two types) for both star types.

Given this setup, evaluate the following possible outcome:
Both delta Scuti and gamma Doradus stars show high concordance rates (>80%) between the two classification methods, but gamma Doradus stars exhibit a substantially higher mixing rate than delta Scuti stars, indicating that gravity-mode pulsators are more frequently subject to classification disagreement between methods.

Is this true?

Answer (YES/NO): NO